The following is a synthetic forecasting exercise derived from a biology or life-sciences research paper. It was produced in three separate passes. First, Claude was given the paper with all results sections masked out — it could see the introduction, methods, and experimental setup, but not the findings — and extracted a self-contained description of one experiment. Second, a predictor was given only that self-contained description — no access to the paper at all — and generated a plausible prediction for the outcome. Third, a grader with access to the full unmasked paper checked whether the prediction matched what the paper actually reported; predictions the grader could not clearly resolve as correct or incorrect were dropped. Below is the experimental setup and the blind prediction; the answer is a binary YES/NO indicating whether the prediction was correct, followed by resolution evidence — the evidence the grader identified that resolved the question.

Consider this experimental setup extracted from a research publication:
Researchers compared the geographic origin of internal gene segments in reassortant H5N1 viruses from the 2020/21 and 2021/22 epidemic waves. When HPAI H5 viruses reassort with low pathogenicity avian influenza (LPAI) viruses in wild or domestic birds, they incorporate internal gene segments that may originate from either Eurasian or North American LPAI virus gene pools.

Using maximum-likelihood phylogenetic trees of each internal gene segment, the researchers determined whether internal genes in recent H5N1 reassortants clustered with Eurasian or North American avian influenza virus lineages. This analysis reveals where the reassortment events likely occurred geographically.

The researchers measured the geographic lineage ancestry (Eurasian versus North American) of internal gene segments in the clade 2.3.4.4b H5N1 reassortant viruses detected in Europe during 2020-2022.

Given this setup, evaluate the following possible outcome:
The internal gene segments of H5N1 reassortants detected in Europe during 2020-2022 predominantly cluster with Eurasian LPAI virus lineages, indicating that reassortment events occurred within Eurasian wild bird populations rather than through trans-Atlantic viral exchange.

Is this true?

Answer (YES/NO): YES